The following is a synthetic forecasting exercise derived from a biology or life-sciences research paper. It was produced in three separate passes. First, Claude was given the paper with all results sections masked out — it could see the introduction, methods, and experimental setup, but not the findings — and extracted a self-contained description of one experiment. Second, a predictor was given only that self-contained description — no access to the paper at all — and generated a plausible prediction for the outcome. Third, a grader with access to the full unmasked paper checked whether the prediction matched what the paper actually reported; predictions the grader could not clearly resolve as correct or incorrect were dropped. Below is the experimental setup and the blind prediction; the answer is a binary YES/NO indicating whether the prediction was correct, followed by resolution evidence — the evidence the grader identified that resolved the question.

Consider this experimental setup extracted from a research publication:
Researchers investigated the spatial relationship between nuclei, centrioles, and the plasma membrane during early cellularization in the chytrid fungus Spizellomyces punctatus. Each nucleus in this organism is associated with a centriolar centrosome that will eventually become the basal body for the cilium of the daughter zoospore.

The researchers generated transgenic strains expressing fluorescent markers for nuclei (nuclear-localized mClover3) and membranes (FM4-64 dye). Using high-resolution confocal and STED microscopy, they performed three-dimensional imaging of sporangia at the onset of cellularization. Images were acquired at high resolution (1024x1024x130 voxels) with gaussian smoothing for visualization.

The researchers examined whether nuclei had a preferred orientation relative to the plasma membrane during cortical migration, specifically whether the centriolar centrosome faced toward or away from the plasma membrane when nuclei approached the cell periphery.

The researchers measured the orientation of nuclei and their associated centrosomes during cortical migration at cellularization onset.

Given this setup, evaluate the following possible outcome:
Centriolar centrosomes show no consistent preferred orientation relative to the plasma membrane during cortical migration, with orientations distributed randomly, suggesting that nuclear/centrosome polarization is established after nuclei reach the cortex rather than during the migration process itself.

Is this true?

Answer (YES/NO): NO